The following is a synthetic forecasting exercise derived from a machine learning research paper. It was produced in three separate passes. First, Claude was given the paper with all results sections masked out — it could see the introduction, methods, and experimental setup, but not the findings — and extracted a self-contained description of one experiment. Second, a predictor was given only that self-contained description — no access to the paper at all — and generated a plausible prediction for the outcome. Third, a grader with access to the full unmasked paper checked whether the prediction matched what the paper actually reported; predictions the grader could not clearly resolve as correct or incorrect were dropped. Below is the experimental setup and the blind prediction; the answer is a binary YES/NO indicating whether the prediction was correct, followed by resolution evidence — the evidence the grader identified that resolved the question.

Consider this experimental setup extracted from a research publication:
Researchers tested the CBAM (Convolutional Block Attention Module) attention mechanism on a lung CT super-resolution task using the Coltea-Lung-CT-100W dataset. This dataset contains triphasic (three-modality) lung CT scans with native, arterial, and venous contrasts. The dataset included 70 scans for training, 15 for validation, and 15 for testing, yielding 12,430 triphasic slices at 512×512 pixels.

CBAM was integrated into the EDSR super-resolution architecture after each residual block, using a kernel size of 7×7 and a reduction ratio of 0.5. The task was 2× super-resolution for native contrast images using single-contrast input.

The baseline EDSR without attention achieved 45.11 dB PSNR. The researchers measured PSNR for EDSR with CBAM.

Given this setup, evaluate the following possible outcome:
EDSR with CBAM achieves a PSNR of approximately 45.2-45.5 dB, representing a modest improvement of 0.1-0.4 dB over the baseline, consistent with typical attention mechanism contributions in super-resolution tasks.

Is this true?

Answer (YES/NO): NO